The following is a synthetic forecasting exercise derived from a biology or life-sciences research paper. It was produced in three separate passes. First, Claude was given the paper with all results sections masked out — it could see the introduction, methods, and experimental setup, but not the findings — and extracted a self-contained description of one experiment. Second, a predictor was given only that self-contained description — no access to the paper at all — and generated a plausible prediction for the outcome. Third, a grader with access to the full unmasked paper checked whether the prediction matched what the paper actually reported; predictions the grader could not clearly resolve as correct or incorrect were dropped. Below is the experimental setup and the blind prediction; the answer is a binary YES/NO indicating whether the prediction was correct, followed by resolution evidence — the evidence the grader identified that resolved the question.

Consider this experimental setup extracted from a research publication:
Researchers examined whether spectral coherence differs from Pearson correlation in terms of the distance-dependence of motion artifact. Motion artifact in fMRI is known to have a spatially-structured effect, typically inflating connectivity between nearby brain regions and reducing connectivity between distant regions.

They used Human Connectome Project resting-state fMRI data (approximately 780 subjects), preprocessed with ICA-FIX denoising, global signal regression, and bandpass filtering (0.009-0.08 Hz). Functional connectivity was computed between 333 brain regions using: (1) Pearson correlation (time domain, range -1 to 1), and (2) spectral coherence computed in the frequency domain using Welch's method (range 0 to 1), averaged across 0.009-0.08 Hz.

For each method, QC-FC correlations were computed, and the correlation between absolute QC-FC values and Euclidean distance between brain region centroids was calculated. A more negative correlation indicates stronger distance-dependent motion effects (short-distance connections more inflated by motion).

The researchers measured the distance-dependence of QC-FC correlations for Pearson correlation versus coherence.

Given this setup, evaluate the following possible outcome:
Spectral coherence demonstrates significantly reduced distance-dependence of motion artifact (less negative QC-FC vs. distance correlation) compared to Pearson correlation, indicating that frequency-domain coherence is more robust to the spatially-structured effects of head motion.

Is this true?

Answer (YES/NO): NO